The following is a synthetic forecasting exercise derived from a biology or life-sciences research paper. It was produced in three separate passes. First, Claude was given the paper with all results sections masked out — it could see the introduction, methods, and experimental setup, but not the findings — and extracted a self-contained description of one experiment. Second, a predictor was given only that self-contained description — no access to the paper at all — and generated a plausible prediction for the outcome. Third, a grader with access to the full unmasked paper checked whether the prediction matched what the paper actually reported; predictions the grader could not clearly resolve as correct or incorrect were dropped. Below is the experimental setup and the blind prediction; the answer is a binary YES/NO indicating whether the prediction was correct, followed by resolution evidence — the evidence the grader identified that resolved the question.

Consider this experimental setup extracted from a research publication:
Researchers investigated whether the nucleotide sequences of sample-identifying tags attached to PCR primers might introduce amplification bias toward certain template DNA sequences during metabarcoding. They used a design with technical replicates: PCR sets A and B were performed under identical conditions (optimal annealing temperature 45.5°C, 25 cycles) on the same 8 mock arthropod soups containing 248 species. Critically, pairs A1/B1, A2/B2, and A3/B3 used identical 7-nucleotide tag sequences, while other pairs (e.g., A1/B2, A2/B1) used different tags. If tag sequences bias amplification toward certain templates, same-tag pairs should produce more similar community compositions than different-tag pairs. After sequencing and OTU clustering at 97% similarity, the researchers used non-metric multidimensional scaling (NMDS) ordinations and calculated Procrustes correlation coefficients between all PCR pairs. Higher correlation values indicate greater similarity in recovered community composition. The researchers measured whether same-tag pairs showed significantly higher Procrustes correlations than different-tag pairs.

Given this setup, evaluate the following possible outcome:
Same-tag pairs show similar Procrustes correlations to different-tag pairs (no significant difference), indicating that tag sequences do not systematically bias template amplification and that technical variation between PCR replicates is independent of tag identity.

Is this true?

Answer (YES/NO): YES